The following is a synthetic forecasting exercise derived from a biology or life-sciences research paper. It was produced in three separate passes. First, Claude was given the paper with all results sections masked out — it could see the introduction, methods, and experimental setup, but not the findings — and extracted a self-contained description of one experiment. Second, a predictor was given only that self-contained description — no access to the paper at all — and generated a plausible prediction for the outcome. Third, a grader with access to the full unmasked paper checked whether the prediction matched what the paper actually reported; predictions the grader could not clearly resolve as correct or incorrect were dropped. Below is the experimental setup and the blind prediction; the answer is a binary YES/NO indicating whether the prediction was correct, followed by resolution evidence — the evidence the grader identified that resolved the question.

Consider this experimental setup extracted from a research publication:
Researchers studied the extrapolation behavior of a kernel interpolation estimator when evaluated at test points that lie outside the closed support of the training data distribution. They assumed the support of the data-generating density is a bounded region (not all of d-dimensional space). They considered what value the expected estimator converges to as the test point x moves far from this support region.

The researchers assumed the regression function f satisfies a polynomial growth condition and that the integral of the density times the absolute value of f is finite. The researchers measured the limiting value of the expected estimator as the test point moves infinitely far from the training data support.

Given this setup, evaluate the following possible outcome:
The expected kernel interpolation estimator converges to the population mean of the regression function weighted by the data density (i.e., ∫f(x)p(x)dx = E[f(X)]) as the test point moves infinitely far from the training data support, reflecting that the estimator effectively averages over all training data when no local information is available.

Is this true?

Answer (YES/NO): YES